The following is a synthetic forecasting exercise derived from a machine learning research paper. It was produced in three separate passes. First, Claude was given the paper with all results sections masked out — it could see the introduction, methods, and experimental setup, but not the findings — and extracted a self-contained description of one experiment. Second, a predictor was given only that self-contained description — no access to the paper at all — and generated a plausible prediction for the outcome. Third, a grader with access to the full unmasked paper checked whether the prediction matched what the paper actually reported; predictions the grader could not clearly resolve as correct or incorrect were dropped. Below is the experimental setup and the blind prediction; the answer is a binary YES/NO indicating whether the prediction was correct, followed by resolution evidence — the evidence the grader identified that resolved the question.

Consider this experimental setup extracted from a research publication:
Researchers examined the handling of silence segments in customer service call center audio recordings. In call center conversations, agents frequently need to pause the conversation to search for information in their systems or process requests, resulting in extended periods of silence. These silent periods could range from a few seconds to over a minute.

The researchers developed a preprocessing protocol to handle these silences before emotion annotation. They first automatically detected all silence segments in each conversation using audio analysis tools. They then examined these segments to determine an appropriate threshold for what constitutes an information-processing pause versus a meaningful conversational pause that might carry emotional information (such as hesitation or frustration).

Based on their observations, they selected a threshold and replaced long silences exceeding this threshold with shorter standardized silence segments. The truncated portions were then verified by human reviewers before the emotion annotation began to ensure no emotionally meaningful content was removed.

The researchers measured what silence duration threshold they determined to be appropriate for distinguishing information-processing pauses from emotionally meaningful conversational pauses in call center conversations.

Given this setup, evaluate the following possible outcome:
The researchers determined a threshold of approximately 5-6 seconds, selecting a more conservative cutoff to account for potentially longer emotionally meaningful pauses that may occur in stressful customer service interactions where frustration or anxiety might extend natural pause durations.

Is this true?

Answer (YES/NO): NO